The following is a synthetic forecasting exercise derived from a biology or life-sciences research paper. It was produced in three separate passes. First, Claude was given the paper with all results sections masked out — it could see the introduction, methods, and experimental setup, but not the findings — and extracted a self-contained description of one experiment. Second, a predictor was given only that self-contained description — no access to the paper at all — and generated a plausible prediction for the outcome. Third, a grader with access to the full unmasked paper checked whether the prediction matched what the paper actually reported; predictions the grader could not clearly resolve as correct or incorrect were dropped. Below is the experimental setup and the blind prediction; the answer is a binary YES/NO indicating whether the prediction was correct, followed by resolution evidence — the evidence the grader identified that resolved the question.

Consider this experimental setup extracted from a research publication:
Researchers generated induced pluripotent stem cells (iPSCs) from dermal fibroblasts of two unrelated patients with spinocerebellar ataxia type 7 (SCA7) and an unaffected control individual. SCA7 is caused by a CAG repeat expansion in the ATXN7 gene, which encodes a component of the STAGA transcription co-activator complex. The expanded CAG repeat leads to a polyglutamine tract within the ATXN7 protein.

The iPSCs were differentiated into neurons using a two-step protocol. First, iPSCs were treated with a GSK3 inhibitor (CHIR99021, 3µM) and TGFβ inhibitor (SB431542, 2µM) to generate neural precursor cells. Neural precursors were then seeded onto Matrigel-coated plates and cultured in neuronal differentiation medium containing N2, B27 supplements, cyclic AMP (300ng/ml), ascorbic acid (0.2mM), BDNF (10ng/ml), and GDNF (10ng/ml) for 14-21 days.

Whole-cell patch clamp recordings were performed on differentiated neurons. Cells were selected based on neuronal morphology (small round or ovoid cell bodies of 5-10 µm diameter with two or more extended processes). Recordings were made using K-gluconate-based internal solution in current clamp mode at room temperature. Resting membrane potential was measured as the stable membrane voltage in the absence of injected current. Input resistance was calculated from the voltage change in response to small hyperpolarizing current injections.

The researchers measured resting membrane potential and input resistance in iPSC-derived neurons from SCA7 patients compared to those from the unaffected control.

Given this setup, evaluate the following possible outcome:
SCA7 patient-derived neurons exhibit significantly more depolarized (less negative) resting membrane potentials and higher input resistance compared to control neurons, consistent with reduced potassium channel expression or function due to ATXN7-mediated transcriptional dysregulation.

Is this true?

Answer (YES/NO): NO